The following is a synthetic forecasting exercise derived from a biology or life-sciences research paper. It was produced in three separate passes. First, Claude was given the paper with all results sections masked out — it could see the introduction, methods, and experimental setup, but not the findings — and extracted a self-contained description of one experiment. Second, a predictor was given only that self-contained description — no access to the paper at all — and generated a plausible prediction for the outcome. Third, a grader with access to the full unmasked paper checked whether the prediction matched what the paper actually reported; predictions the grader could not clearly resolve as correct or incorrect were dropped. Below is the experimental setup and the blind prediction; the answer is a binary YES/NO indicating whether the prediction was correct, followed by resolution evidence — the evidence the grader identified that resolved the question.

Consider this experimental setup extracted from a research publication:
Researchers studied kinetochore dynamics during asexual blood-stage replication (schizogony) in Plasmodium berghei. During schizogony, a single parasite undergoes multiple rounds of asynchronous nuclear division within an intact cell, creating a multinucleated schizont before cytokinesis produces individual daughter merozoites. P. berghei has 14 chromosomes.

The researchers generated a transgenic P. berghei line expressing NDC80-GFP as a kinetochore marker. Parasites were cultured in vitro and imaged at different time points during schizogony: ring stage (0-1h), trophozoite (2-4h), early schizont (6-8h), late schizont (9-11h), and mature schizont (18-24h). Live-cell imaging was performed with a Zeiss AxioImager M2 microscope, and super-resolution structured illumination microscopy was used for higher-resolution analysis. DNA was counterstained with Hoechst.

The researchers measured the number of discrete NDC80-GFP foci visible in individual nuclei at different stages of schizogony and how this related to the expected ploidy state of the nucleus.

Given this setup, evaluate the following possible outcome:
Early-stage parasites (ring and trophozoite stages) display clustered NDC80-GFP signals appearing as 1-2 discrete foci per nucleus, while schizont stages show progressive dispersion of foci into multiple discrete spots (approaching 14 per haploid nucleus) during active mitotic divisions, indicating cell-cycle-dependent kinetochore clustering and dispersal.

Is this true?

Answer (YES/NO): NO